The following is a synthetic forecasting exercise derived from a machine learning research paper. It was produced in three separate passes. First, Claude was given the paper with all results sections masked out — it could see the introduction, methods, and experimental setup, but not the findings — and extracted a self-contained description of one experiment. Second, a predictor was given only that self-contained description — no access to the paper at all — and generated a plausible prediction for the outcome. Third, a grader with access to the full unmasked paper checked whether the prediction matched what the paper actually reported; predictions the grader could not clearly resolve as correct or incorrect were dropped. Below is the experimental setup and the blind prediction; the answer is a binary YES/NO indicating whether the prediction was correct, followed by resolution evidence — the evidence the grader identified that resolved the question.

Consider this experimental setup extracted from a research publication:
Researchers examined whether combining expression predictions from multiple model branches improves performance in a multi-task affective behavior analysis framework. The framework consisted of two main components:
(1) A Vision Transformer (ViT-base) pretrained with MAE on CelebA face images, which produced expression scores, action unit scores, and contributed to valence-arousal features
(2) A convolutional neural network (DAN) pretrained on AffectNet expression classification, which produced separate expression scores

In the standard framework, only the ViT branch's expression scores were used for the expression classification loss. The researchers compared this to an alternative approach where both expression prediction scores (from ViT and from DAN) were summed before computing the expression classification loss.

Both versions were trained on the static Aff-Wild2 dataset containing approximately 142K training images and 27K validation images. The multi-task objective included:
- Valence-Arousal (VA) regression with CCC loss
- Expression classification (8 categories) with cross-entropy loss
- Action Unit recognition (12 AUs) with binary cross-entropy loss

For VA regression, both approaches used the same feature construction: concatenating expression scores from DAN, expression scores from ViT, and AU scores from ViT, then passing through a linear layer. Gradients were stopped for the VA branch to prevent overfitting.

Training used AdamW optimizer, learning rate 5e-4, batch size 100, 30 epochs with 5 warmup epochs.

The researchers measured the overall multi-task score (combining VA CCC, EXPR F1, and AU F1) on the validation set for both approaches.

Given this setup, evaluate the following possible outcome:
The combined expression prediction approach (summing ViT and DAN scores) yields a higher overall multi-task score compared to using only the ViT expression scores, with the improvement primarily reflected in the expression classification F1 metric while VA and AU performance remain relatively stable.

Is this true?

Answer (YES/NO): NO